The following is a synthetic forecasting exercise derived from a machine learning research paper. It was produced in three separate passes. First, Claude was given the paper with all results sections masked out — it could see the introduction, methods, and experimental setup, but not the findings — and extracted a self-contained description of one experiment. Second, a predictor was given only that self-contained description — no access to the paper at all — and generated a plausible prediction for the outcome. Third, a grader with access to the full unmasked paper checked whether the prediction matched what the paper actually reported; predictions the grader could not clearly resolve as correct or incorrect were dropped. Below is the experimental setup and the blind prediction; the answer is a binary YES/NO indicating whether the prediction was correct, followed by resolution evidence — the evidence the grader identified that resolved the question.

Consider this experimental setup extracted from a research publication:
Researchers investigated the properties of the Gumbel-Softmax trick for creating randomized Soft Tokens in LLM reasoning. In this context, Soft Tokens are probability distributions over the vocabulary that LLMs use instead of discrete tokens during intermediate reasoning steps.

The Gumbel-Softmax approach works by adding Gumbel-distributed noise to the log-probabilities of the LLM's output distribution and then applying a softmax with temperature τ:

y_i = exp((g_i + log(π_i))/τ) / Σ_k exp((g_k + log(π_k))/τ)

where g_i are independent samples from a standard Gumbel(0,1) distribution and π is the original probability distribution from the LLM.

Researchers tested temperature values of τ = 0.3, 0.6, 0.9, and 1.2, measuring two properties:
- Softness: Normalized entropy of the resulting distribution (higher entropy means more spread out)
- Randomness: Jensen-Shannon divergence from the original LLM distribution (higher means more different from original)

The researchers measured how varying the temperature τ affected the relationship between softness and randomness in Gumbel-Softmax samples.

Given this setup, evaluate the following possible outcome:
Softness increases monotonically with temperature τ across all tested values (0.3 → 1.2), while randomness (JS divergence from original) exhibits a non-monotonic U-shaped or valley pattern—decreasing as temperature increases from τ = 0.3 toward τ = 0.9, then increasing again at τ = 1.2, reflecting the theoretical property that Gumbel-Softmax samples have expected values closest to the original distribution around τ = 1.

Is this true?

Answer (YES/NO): NO